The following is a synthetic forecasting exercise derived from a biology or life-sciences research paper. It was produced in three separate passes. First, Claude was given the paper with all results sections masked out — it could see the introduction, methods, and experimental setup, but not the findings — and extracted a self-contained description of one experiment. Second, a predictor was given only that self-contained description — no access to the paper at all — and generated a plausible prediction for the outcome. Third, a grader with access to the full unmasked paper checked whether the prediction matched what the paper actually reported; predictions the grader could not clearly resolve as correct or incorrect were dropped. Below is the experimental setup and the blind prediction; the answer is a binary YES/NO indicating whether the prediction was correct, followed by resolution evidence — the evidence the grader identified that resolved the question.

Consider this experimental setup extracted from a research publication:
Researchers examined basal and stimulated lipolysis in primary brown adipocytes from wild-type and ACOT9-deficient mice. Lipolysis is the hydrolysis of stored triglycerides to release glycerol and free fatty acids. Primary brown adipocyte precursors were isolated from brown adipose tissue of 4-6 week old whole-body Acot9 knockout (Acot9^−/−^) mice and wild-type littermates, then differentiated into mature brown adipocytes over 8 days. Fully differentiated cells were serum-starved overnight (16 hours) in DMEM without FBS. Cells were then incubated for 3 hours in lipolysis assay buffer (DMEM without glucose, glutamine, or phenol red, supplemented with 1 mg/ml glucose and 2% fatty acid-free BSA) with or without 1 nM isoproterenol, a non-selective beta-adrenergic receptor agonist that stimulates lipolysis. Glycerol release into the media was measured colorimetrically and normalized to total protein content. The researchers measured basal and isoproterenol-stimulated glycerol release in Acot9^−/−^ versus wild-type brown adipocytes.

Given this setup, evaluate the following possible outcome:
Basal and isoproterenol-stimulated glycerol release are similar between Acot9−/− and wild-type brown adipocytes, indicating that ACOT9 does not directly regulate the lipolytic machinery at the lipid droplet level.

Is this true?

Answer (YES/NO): NO